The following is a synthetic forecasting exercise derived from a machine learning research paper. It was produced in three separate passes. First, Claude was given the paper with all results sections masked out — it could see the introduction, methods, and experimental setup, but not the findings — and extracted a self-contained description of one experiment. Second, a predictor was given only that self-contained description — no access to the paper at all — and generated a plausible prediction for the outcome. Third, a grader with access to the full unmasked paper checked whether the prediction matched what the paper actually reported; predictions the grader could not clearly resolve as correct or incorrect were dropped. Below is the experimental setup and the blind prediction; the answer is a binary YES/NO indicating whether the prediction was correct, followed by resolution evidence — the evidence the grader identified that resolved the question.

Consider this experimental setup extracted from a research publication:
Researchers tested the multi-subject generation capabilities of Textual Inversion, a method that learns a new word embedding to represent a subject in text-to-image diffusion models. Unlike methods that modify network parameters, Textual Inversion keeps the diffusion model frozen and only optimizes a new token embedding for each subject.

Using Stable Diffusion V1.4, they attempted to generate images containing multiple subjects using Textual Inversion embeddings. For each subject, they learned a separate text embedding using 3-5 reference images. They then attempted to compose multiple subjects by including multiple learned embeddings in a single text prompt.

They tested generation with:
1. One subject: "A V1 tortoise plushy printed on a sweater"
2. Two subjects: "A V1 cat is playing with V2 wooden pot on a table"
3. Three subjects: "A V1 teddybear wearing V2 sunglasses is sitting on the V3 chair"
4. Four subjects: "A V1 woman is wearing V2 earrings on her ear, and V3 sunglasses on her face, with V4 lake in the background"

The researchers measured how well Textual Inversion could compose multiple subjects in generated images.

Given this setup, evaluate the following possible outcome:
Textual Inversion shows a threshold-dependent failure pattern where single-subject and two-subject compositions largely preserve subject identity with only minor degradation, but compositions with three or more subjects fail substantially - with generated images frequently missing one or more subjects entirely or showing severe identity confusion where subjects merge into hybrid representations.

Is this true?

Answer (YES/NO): NO